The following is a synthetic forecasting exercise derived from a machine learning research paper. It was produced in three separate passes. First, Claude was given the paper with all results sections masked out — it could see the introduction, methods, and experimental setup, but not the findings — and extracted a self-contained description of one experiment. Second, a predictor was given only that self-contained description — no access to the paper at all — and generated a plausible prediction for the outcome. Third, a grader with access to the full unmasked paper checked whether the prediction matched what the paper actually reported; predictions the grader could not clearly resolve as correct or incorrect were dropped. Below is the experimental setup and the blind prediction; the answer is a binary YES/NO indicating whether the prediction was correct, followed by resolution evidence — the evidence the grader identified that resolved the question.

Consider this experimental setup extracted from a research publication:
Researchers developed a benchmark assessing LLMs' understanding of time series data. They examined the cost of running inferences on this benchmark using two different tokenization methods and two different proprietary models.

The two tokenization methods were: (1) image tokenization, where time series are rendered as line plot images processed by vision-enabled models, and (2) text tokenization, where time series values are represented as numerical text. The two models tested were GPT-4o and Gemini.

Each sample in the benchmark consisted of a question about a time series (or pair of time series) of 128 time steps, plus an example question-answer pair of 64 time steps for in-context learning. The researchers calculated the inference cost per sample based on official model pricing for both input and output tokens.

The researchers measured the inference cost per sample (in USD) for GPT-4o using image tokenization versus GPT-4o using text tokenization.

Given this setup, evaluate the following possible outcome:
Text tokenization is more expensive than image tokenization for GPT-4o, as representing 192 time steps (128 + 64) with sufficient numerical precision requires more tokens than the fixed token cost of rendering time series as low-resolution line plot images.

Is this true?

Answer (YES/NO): NO